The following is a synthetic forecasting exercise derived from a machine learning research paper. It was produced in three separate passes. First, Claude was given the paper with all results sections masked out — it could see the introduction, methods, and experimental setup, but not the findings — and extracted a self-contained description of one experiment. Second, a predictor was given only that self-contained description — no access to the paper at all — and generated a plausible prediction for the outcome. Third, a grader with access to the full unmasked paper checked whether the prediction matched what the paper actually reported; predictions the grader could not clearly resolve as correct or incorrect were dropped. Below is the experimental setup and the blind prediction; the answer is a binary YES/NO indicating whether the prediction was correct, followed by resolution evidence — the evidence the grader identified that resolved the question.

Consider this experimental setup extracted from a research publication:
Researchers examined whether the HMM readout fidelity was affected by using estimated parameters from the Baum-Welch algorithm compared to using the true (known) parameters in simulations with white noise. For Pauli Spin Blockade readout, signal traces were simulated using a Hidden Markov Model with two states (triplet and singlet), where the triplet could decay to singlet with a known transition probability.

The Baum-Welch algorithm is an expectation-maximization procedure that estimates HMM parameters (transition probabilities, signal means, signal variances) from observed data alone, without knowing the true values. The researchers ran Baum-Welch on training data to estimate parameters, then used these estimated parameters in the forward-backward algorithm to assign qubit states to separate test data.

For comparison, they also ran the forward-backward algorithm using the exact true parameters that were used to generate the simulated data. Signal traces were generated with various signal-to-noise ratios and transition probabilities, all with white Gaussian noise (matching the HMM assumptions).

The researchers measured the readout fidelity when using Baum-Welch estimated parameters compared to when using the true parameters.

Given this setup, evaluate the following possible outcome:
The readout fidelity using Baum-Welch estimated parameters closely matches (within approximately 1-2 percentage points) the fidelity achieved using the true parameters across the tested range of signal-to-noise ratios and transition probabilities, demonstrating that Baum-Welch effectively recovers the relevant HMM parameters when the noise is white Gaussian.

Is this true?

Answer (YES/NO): YES